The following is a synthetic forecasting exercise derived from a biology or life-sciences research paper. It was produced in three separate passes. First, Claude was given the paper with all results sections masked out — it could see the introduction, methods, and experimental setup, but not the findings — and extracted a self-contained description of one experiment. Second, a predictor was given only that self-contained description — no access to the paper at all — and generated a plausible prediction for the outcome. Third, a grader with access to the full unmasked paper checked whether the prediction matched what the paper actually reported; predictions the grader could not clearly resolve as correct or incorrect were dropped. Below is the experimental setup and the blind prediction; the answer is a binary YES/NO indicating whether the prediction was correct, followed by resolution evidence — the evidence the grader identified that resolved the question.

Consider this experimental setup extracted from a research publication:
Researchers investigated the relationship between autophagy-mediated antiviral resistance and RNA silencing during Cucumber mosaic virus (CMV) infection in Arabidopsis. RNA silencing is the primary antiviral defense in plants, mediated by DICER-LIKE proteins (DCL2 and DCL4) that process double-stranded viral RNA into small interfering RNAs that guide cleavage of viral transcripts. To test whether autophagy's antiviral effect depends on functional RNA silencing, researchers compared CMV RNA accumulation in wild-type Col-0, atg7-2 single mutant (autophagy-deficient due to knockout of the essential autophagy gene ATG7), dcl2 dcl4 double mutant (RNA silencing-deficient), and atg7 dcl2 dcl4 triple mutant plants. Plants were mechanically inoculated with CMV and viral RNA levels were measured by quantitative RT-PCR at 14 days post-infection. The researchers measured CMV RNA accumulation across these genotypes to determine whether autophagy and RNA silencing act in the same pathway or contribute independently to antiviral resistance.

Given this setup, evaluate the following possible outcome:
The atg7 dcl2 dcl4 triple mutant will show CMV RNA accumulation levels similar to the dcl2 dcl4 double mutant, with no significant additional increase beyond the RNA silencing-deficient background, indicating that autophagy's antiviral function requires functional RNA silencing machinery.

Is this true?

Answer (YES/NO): YES